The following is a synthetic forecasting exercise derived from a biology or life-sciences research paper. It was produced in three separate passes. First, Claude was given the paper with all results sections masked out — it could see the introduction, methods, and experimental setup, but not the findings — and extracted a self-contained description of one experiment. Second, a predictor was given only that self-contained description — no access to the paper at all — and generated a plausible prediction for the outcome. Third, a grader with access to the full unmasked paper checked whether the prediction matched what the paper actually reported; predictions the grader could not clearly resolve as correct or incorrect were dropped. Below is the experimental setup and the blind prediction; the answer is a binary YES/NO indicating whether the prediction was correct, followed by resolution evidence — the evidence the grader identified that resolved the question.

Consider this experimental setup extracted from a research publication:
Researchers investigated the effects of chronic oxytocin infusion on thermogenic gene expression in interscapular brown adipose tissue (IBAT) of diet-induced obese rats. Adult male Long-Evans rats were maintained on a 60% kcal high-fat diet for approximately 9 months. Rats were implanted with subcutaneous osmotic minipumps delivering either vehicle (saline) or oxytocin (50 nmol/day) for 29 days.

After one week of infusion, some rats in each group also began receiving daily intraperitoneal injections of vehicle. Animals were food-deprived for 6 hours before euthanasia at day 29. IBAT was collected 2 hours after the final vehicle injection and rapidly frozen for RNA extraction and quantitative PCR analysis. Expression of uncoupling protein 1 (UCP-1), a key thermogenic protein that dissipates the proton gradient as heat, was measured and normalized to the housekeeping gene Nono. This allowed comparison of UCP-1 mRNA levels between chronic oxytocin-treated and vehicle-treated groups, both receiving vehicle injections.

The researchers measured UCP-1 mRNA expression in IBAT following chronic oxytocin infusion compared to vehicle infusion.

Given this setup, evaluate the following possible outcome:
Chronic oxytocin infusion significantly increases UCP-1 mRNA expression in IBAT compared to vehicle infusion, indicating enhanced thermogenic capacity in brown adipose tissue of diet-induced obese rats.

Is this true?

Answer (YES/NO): NO